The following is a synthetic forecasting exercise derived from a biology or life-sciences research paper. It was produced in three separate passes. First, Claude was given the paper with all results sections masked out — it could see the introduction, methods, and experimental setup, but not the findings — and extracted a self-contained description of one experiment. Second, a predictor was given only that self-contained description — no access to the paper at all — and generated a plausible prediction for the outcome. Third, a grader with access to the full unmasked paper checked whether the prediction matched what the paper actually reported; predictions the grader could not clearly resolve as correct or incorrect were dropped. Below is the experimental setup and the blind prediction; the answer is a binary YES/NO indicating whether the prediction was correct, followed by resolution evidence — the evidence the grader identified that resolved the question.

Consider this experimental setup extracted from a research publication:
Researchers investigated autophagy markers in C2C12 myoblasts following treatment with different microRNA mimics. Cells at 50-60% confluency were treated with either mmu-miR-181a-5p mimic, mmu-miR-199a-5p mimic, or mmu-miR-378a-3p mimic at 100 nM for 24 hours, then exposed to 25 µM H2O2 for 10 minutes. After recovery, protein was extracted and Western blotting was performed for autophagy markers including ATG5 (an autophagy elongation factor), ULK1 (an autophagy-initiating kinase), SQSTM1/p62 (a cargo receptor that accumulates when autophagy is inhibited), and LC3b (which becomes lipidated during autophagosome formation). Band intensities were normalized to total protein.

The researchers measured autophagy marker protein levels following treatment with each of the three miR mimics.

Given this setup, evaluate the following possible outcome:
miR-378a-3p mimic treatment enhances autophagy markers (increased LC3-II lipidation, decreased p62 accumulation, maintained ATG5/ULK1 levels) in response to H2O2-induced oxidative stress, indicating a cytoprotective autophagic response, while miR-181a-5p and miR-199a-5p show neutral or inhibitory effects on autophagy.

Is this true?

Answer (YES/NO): NO